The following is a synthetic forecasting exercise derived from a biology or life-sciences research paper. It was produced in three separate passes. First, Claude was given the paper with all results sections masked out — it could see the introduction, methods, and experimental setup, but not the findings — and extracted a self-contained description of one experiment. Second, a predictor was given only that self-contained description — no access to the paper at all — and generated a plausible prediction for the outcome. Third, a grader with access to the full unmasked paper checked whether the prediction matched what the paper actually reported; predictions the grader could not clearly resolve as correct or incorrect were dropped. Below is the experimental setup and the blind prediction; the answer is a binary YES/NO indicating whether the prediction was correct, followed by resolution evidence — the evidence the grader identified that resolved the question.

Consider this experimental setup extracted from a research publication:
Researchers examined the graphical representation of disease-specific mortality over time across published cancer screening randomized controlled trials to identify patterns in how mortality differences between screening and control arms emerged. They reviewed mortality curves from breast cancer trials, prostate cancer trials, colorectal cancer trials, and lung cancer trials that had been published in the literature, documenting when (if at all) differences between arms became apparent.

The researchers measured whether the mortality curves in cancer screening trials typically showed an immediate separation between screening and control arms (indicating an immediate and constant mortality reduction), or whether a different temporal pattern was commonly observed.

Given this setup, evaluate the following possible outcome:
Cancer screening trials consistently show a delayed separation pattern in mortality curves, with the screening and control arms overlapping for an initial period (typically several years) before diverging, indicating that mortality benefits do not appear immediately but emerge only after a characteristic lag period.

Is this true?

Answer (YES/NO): YES